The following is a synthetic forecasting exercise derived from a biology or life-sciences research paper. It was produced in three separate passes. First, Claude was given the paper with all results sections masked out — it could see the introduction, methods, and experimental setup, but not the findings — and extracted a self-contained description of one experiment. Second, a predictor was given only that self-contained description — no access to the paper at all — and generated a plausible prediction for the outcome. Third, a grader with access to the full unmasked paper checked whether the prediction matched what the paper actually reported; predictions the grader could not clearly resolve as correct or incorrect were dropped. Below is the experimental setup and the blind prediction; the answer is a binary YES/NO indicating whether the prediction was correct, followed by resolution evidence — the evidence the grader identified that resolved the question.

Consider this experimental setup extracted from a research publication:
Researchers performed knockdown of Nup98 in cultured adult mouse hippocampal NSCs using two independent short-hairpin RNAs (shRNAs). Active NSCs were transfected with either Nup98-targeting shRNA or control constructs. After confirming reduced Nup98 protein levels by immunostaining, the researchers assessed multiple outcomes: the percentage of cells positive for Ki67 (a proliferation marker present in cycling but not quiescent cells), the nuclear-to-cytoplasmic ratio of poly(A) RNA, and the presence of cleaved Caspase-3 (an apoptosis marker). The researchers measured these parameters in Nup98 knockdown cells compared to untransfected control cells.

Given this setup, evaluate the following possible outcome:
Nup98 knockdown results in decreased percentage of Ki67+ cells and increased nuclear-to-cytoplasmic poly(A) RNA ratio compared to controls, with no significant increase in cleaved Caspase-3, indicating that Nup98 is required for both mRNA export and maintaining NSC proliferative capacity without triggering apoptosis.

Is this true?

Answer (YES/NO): YES